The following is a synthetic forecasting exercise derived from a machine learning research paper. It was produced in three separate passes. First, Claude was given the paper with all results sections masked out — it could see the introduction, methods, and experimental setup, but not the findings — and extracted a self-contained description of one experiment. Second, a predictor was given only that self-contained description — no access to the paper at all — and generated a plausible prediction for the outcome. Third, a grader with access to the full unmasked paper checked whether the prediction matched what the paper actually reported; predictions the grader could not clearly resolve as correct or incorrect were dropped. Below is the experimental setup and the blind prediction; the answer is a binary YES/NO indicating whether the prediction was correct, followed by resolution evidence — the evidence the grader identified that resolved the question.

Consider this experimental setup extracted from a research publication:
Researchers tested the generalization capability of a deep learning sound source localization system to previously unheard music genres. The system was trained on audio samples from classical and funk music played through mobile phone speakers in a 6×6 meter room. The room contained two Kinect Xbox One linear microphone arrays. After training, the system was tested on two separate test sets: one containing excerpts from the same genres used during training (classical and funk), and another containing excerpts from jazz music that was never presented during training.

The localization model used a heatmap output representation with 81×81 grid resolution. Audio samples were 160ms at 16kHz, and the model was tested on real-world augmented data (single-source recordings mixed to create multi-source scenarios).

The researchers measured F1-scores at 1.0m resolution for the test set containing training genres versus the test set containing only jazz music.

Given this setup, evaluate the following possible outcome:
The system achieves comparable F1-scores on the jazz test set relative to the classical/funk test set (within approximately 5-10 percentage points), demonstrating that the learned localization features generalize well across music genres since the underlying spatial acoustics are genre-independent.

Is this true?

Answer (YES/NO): NO